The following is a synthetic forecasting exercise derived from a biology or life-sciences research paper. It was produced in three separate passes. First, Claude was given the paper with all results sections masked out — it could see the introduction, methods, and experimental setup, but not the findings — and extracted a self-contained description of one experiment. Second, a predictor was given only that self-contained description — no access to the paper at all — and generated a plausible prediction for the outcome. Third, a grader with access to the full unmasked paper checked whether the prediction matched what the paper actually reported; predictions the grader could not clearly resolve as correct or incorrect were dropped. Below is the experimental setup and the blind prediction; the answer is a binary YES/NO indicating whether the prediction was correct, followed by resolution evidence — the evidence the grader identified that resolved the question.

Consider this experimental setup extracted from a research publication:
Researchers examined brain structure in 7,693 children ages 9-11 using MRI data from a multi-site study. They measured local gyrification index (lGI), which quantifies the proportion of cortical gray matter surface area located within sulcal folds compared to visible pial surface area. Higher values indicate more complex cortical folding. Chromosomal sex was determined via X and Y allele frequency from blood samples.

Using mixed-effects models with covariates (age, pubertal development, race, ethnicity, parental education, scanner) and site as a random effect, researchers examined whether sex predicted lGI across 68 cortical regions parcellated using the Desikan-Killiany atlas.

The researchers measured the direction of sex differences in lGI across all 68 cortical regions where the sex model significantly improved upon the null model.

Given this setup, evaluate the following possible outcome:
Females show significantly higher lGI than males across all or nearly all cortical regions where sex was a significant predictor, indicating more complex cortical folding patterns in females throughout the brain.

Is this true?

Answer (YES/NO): NO